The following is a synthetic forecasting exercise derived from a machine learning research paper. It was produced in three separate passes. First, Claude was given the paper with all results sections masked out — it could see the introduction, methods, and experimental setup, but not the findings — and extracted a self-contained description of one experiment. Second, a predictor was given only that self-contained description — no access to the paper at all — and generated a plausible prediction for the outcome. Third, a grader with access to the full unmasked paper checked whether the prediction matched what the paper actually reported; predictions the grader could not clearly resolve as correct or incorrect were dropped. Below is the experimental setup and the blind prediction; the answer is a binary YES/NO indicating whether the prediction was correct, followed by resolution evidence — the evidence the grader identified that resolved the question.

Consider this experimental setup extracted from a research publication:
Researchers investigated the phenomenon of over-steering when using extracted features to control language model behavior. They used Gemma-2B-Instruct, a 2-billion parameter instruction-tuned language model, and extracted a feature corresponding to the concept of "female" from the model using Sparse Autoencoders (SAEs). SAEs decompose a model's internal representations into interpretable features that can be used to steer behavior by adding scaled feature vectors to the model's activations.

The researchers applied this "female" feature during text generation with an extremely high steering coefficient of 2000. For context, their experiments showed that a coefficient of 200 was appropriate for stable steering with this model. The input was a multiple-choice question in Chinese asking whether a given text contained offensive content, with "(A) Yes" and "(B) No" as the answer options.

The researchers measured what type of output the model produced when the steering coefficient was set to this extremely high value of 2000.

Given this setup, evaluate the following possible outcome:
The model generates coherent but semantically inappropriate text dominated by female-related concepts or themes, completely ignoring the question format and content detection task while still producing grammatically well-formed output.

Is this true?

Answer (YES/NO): NO